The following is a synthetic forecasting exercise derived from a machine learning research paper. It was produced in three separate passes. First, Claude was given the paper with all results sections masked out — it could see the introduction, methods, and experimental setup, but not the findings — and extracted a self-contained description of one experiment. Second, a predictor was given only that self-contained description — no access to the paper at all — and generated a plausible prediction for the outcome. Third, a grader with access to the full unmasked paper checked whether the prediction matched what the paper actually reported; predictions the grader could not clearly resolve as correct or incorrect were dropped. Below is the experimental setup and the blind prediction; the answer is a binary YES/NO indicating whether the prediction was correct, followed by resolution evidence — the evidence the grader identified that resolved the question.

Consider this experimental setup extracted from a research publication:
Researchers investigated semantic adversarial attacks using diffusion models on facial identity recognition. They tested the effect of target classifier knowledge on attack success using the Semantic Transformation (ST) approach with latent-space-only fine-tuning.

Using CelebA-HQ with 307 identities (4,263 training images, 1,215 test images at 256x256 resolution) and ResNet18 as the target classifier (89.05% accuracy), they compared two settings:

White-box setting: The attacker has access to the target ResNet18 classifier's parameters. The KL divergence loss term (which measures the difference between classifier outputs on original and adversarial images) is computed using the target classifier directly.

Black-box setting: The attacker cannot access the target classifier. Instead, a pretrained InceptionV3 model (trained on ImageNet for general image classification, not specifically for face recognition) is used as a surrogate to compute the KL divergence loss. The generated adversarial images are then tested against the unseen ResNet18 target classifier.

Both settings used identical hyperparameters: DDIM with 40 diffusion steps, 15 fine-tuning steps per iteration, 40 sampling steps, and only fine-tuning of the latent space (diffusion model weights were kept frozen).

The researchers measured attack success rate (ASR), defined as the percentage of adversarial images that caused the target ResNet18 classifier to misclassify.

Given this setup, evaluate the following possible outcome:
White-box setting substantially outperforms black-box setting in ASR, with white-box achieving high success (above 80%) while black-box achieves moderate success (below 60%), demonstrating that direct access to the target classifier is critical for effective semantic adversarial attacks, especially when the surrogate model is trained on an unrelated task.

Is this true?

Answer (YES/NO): YES